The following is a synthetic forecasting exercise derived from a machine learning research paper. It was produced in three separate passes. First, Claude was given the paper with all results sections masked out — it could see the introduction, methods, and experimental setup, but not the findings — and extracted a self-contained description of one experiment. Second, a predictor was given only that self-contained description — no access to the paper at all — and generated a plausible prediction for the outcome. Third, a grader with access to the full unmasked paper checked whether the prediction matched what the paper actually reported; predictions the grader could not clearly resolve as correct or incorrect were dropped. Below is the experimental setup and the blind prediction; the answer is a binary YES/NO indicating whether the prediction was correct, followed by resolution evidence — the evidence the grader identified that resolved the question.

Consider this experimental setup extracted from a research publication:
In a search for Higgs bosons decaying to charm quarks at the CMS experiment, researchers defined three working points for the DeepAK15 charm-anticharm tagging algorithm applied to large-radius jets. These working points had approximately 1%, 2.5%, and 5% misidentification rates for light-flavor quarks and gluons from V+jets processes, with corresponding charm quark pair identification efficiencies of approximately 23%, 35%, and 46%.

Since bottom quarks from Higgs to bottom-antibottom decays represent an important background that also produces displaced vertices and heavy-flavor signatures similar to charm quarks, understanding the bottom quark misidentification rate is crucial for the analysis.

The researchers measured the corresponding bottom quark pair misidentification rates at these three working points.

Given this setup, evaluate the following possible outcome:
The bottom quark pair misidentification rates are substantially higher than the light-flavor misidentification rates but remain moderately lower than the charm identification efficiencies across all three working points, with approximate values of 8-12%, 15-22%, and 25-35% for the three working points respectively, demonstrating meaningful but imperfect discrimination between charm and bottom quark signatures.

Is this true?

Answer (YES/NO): YES